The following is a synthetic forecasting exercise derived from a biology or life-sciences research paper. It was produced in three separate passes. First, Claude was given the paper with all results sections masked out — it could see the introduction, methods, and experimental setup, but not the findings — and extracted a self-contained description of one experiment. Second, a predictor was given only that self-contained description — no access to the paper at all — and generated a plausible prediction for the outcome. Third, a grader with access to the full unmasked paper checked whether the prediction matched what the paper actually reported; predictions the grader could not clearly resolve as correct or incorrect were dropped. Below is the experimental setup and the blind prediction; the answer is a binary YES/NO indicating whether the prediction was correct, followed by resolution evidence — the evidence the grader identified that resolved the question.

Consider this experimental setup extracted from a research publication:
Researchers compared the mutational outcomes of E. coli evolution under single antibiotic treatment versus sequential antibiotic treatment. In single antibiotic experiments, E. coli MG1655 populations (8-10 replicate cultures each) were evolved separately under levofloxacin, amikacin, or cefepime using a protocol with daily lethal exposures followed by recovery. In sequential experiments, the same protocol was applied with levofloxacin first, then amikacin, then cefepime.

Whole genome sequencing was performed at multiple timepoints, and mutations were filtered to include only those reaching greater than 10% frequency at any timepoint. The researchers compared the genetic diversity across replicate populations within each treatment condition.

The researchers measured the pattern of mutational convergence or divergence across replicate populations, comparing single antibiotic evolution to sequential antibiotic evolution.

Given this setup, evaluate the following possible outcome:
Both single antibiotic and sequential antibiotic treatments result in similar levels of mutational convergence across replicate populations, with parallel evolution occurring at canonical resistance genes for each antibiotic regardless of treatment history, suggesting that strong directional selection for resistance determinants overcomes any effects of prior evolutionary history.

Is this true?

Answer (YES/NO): NO